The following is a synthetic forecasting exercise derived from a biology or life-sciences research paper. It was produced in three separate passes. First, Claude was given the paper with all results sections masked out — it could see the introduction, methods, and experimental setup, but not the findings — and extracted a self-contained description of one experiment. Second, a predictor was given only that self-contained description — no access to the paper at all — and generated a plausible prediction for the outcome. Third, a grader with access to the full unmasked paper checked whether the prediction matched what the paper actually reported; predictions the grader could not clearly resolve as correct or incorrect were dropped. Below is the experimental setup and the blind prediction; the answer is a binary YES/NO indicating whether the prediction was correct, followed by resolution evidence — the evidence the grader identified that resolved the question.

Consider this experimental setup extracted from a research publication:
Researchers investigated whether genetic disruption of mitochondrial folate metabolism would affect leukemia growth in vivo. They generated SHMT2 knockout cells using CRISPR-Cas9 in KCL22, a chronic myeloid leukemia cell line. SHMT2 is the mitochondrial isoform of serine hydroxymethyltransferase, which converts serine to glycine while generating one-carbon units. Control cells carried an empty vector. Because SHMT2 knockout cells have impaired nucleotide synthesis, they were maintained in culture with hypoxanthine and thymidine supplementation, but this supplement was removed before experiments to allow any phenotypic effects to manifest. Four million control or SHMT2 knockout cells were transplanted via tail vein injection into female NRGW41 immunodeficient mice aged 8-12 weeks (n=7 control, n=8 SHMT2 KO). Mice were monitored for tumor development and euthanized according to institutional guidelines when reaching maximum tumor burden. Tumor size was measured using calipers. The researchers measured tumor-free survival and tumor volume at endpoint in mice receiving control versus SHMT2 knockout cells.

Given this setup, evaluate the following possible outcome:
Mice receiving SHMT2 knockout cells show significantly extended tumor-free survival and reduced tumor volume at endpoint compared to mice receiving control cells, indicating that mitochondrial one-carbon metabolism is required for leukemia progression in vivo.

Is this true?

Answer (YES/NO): YES